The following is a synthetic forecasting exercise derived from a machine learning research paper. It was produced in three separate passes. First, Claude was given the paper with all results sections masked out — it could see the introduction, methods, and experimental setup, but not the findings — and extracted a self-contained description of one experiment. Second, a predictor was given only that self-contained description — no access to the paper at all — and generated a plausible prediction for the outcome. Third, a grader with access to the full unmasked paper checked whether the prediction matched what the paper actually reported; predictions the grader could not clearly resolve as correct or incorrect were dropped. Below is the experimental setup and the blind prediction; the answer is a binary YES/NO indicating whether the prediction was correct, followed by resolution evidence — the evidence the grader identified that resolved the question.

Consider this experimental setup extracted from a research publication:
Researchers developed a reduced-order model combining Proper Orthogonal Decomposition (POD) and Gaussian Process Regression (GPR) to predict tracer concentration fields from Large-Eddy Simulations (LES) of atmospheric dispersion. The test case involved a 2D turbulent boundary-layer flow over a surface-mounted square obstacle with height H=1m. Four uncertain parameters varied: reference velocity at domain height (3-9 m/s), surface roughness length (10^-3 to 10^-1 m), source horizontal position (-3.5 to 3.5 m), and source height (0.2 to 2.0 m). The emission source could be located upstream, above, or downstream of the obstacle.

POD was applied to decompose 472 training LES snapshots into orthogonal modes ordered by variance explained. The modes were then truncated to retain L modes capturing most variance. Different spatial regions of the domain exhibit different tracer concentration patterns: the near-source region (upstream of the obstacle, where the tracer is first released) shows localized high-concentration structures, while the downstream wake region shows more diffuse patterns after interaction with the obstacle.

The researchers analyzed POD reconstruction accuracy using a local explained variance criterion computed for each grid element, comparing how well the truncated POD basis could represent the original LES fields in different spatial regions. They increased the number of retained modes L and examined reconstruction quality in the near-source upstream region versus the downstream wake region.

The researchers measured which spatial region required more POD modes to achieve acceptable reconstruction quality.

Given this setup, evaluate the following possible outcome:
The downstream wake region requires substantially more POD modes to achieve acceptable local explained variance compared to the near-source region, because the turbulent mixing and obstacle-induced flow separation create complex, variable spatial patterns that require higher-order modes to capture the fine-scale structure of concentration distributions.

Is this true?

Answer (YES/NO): NO